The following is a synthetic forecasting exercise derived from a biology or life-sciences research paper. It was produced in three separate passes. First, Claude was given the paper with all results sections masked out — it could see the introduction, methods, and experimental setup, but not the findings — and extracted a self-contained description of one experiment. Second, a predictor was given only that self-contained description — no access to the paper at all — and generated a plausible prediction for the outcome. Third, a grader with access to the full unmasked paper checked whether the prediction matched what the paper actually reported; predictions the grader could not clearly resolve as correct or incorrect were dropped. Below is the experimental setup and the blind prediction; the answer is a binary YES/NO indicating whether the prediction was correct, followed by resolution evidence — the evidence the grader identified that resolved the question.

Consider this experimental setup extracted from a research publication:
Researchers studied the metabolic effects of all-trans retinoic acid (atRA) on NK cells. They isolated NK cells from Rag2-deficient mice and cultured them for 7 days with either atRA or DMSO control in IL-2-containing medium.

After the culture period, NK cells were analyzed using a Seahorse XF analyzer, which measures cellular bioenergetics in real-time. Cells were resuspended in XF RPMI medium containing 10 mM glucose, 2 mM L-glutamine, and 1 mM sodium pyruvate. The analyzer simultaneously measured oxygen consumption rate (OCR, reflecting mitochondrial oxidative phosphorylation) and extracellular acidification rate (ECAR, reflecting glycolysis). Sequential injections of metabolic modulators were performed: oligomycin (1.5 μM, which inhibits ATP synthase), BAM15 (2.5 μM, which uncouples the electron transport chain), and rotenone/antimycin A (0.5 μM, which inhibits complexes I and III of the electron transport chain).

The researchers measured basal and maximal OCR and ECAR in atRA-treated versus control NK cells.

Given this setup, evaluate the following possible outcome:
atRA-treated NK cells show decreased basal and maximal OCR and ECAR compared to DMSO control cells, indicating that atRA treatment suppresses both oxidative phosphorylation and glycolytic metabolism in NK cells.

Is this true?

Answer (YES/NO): YES